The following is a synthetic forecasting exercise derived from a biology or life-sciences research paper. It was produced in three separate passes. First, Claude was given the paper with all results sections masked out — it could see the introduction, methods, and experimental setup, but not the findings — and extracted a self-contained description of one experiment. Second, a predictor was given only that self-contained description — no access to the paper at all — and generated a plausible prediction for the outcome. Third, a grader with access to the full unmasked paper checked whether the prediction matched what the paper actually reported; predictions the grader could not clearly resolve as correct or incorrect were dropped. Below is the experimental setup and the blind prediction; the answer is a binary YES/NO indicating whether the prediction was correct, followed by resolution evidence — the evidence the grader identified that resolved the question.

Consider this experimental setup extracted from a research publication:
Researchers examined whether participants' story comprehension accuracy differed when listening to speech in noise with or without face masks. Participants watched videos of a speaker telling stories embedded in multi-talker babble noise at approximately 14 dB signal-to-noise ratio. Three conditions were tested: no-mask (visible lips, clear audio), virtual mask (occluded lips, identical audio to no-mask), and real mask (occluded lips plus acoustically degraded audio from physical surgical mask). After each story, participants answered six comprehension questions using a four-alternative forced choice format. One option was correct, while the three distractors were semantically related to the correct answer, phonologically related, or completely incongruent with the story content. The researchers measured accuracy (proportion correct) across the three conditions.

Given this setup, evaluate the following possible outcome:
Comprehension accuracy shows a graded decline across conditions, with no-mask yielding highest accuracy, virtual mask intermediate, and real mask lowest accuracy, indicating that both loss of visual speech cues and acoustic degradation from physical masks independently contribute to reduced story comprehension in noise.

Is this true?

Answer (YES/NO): NO